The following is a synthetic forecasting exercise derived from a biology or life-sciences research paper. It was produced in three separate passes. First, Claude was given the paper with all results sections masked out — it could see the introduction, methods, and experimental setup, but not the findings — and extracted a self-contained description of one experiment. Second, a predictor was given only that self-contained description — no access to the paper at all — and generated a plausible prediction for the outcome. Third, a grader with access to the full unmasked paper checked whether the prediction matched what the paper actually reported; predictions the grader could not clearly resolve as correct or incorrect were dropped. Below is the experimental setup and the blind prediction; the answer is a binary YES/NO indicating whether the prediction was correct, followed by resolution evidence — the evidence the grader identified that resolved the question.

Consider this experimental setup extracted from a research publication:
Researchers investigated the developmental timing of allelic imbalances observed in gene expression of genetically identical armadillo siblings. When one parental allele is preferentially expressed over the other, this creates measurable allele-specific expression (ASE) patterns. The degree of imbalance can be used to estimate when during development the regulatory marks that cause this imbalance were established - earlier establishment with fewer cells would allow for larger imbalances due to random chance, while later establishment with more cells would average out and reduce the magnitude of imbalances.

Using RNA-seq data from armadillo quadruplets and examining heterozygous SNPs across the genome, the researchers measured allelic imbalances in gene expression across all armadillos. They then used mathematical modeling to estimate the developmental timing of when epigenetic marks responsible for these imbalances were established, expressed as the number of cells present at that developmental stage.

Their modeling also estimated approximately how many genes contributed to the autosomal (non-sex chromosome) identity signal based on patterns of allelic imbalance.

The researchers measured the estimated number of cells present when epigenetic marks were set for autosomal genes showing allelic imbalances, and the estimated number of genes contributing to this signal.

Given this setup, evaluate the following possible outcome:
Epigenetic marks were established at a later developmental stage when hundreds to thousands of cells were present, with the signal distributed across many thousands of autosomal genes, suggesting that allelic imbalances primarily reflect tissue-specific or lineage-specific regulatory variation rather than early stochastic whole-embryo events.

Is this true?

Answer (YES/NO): NO